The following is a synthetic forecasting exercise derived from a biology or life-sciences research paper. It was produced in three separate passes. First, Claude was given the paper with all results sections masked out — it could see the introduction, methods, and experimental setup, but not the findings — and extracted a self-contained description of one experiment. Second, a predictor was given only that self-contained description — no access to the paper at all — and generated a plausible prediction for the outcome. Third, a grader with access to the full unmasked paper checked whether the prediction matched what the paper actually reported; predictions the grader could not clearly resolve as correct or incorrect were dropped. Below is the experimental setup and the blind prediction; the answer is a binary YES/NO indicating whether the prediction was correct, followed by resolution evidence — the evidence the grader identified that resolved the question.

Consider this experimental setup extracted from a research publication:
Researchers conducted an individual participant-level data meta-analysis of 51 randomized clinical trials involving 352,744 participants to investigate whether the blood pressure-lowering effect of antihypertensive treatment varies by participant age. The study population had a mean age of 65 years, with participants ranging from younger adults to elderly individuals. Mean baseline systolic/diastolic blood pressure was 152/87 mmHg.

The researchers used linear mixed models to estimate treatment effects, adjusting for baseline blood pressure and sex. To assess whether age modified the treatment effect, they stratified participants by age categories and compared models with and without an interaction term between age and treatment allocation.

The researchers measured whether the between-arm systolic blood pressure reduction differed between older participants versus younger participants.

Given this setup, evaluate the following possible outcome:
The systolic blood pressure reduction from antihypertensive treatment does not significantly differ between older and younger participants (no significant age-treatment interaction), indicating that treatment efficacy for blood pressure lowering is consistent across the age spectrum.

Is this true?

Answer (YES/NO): YES